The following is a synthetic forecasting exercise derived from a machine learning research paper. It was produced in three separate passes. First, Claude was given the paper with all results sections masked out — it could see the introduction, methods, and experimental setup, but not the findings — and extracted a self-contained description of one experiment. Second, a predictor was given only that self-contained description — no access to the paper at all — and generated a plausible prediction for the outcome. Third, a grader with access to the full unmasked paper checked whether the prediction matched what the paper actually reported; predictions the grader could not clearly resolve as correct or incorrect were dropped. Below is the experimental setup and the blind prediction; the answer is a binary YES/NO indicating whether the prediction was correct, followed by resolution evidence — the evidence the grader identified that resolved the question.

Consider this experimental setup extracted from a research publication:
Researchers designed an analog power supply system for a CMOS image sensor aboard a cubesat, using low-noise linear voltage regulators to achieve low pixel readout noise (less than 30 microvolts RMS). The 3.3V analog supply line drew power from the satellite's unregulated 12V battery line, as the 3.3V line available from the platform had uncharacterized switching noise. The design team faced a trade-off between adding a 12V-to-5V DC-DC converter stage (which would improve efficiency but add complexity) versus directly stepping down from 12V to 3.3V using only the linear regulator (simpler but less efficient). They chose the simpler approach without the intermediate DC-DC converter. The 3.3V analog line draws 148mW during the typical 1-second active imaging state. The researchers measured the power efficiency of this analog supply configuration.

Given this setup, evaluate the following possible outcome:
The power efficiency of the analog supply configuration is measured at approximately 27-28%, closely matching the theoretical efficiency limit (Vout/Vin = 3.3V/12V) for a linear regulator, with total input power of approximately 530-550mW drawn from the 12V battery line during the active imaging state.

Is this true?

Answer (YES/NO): NO